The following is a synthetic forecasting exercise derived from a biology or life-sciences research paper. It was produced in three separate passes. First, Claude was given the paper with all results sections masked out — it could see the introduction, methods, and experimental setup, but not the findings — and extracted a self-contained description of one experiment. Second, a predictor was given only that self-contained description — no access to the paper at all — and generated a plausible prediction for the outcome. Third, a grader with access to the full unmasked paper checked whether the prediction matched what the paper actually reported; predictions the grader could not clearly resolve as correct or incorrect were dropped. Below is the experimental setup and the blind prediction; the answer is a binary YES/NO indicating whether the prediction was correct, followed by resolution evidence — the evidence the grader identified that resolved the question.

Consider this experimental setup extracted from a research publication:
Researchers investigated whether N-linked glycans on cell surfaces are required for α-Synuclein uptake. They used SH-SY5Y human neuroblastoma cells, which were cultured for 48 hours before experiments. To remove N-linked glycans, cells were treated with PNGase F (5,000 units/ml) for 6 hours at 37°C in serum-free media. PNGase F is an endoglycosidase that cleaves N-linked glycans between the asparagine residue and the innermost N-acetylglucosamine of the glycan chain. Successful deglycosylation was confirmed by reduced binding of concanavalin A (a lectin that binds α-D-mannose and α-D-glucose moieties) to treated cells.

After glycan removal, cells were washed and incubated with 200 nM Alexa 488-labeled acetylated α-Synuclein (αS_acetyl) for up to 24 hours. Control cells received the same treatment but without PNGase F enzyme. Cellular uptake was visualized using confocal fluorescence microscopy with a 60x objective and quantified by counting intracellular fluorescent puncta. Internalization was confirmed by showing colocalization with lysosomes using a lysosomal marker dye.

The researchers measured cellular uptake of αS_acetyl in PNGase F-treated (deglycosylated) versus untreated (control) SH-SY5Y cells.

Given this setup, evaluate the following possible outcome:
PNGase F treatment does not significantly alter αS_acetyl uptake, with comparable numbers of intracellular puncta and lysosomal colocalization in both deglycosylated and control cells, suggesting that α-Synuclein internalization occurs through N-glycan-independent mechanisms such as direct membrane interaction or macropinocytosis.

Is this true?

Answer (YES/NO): NO